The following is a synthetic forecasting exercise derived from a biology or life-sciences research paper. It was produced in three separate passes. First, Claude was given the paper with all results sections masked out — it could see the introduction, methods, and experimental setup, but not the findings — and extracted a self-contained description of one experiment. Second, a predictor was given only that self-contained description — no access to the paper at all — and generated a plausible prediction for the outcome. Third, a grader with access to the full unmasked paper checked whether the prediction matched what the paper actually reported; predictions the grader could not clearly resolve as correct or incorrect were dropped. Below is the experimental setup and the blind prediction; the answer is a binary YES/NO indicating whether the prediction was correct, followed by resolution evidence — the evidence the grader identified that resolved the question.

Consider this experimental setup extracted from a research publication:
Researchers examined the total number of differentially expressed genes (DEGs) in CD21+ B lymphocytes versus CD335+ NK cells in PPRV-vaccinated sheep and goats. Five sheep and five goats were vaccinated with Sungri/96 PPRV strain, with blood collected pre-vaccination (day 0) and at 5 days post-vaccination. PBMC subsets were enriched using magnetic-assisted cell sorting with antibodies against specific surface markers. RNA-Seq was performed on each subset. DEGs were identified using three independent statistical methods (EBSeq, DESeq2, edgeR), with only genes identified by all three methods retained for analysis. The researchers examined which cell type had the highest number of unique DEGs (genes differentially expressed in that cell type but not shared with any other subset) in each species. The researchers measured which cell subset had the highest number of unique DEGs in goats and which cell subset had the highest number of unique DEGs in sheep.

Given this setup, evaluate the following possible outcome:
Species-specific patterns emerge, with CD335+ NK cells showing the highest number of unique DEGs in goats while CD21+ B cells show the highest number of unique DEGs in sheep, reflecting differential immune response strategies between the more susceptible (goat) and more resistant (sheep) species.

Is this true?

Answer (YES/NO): NO